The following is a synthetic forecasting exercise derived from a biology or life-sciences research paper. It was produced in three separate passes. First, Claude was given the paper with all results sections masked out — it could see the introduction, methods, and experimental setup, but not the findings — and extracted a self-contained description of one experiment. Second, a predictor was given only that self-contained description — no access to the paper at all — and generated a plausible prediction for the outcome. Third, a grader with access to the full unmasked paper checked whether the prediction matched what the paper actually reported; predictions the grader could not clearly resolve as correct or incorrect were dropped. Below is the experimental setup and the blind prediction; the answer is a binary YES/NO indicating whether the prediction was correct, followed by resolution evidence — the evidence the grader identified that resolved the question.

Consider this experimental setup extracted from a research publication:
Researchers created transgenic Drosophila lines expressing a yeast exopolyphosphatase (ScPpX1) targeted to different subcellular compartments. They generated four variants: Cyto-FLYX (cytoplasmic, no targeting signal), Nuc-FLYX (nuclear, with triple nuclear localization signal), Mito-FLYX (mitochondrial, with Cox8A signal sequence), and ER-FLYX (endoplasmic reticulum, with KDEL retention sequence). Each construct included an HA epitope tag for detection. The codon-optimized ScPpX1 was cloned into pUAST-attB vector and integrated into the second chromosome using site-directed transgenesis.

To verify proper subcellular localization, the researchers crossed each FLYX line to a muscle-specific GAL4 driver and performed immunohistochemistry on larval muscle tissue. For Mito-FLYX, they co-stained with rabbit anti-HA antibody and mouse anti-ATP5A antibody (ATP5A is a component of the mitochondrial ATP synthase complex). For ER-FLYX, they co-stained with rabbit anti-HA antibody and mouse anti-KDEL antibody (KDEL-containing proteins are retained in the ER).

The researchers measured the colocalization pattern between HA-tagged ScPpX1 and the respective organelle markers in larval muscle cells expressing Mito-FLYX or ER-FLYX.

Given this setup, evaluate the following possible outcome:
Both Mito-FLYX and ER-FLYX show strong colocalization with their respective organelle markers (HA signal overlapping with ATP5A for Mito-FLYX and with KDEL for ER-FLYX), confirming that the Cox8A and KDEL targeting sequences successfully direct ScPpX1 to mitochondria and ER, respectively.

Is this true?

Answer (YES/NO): NO